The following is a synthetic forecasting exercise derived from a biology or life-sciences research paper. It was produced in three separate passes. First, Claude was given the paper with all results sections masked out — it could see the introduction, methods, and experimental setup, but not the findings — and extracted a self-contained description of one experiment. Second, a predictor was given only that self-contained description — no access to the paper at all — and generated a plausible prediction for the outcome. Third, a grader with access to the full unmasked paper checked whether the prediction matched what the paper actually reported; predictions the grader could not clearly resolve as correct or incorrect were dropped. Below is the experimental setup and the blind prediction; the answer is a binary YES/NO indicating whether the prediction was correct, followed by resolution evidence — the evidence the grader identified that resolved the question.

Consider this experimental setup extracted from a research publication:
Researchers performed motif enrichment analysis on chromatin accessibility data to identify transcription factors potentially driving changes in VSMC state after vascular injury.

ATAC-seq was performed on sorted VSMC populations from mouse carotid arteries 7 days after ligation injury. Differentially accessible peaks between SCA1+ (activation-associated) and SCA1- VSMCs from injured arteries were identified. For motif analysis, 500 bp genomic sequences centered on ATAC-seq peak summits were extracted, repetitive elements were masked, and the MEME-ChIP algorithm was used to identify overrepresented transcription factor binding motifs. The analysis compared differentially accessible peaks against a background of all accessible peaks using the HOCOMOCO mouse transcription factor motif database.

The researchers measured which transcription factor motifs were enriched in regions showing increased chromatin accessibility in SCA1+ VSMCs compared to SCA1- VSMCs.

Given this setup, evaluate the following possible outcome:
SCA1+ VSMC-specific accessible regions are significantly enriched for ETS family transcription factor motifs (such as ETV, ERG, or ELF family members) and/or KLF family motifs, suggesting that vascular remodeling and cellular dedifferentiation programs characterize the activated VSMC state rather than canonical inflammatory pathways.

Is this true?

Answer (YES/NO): NO